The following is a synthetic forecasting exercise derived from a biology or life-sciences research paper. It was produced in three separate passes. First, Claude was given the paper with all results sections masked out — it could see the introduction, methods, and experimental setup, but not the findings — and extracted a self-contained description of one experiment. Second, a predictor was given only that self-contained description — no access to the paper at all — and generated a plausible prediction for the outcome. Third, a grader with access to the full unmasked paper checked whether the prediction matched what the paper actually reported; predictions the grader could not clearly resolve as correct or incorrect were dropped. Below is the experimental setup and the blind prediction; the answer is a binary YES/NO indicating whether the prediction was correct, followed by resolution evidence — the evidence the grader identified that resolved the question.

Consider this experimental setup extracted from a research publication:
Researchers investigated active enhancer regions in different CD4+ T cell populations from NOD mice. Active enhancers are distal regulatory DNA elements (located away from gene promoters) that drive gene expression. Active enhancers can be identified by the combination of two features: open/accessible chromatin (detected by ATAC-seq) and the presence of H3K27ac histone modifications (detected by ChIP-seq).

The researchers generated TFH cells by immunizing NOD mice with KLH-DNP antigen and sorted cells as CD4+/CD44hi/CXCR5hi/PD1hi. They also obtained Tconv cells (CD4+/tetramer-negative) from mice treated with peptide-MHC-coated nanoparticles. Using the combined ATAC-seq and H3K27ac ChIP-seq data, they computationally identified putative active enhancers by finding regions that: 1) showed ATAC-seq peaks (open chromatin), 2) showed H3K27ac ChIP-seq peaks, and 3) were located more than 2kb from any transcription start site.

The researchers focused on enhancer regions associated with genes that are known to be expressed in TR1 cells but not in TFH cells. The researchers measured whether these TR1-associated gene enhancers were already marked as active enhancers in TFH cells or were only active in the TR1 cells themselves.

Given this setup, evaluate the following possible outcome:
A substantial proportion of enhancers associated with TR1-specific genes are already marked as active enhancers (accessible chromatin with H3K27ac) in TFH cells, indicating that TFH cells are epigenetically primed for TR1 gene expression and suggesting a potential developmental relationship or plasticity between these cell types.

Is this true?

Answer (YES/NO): YES